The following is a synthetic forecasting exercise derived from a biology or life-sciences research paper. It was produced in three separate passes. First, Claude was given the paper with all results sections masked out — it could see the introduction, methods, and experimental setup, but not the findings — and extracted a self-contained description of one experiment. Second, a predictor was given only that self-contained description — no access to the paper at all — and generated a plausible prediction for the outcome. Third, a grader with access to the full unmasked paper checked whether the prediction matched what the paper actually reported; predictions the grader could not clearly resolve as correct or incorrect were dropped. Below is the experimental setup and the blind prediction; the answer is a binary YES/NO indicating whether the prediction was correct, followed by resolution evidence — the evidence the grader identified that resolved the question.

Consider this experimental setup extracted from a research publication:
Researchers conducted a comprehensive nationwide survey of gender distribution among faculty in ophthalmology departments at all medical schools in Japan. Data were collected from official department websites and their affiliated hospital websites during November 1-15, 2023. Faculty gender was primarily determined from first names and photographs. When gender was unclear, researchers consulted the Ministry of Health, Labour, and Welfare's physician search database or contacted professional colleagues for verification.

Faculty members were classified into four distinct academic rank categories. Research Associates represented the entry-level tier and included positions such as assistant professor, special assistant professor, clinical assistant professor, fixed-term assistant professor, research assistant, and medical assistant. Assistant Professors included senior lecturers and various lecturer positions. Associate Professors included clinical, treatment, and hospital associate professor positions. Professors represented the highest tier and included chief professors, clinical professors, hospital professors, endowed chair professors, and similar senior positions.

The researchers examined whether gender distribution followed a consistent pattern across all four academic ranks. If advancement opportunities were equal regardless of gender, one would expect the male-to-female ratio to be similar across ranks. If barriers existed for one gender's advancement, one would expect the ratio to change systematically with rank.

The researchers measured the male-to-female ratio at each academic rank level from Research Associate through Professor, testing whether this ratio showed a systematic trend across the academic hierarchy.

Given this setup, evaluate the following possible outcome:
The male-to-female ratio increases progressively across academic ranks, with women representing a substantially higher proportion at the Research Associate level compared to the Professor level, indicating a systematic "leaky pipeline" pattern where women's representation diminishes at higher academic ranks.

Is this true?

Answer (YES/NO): NO